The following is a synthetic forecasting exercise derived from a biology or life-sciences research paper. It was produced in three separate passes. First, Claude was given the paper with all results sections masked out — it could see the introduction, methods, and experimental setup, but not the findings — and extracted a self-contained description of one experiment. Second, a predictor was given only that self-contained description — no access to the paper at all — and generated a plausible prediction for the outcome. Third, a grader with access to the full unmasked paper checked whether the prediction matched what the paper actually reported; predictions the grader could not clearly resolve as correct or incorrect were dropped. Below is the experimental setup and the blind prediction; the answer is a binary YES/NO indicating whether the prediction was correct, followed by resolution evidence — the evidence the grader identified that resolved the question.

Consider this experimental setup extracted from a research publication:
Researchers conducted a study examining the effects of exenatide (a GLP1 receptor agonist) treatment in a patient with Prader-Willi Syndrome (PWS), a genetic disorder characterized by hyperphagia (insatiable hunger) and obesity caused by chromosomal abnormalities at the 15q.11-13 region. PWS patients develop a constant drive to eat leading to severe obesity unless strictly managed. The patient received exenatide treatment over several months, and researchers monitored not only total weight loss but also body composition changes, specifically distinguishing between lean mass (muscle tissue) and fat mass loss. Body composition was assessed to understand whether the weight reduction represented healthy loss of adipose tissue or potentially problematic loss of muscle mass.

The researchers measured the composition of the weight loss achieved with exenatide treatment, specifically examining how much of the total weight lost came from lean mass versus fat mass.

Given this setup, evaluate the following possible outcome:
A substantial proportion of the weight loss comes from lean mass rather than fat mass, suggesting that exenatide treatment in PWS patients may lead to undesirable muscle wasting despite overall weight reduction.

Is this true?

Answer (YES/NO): YES